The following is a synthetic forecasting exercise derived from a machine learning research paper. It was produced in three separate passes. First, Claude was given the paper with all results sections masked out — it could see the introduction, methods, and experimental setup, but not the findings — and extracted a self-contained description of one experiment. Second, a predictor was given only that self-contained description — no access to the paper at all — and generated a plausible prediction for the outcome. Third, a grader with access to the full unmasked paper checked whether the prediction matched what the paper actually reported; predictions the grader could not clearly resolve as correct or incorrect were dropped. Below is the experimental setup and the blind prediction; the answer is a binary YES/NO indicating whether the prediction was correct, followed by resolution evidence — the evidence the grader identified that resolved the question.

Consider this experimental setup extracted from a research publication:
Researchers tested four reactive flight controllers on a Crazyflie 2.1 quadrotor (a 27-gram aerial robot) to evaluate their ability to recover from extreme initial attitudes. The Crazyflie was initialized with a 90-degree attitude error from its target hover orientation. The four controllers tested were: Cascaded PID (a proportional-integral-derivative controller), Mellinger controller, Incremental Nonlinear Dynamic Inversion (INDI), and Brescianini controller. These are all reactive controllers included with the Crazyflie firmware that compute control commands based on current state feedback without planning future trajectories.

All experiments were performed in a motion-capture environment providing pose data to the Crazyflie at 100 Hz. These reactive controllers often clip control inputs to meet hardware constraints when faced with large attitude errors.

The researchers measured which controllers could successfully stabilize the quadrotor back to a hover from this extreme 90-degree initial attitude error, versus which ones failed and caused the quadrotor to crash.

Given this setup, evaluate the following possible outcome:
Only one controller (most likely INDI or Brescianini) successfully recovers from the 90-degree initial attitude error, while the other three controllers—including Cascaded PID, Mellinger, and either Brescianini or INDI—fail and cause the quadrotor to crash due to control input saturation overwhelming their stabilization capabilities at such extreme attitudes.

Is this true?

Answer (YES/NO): NO